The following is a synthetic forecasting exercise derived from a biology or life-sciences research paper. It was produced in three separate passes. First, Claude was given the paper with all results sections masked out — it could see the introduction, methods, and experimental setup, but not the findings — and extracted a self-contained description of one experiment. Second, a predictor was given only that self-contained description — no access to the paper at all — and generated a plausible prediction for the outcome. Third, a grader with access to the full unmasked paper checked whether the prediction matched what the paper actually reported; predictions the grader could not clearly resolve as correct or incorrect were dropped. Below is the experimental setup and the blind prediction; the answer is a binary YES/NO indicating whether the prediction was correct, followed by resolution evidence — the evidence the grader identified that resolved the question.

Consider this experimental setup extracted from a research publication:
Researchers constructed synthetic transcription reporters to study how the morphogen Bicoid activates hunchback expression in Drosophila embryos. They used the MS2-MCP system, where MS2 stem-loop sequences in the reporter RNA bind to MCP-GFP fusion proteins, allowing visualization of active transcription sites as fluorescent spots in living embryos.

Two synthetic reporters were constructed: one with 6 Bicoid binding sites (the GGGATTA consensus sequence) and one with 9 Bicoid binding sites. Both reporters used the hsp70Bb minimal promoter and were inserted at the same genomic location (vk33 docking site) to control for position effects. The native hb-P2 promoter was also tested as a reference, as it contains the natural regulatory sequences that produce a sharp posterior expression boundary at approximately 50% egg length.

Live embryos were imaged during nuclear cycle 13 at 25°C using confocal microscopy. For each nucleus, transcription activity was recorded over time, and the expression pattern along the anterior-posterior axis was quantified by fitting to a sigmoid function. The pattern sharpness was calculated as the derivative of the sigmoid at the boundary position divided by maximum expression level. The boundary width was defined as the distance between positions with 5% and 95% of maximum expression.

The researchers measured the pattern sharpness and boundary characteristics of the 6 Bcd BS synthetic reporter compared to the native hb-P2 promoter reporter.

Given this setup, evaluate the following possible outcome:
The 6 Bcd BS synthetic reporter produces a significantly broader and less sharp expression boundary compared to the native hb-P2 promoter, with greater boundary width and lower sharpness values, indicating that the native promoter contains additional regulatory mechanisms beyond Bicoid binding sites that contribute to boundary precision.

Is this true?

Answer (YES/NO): YES